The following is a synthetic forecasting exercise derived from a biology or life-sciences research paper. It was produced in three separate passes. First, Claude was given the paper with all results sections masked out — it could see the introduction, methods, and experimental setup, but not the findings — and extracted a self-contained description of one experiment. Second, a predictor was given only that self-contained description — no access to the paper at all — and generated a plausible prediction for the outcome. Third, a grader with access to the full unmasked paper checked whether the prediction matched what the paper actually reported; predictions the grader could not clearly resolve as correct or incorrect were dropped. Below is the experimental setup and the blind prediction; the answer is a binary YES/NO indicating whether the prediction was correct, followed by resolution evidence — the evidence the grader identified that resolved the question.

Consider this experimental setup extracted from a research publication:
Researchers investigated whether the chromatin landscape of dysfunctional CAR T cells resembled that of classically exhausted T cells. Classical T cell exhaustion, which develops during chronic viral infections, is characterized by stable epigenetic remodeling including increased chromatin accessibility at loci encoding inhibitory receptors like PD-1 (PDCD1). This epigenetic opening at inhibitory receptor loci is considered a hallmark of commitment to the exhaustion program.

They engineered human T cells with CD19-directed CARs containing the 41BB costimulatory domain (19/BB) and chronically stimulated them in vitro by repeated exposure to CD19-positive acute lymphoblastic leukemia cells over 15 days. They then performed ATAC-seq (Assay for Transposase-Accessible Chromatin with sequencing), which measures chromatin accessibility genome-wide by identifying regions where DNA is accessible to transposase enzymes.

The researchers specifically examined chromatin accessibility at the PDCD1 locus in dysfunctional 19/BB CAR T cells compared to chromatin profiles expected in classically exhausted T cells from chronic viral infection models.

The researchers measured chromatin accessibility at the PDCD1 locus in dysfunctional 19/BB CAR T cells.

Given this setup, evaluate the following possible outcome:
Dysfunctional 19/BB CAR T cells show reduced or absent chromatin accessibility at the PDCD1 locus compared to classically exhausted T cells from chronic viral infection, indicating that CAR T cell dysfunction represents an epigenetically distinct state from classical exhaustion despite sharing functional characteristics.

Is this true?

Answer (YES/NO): YES